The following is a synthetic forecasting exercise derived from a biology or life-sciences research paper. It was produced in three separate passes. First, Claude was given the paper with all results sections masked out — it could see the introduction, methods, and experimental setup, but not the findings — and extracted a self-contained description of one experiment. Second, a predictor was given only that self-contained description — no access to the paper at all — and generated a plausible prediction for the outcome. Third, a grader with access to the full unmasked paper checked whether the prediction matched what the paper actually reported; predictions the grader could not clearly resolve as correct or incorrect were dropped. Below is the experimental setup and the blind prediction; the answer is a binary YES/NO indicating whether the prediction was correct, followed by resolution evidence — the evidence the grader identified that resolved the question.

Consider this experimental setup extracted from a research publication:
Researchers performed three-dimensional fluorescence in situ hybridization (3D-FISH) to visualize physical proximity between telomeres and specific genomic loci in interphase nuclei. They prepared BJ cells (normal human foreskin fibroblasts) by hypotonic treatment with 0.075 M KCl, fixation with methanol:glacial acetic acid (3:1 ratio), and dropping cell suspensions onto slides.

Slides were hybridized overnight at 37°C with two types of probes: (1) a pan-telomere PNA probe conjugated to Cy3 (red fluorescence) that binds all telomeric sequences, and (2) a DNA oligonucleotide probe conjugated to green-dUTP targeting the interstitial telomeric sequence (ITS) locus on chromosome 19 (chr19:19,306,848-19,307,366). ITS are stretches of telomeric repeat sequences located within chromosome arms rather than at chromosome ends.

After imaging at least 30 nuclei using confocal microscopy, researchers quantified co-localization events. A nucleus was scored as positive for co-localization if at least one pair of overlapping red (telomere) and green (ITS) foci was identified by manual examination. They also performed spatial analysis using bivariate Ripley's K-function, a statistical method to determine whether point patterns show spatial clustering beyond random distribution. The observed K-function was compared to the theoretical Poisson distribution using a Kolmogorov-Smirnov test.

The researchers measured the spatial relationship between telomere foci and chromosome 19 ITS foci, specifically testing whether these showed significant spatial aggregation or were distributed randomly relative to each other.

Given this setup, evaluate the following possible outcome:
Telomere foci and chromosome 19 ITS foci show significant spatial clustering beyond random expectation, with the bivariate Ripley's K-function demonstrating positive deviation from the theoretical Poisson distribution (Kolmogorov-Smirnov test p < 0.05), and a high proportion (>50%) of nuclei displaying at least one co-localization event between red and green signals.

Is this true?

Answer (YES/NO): NO